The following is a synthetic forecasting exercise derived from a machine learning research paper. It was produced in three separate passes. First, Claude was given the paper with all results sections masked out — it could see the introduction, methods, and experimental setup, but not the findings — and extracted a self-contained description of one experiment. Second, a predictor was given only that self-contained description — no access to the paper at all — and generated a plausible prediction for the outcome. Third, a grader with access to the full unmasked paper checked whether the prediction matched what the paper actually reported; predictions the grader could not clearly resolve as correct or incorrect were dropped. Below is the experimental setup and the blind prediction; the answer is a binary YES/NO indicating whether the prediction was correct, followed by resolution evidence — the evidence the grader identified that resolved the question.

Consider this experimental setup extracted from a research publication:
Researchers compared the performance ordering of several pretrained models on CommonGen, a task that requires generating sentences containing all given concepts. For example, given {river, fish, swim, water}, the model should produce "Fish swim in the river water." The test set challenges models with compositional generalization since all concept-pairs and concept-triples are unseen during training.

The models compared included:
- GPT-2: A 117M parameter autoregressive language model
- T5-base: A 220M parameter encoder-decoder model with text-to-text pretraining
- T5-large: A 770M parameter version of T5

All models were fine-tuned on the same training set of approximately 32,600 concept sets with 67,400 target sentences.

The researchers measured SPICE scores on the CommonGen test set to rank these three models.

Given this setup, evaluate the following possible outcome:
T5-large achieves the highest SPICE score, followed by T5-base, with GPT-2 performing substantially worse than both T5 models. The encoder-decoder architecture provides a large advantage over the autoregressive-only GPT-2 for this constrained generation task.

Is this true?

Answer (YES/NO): NO